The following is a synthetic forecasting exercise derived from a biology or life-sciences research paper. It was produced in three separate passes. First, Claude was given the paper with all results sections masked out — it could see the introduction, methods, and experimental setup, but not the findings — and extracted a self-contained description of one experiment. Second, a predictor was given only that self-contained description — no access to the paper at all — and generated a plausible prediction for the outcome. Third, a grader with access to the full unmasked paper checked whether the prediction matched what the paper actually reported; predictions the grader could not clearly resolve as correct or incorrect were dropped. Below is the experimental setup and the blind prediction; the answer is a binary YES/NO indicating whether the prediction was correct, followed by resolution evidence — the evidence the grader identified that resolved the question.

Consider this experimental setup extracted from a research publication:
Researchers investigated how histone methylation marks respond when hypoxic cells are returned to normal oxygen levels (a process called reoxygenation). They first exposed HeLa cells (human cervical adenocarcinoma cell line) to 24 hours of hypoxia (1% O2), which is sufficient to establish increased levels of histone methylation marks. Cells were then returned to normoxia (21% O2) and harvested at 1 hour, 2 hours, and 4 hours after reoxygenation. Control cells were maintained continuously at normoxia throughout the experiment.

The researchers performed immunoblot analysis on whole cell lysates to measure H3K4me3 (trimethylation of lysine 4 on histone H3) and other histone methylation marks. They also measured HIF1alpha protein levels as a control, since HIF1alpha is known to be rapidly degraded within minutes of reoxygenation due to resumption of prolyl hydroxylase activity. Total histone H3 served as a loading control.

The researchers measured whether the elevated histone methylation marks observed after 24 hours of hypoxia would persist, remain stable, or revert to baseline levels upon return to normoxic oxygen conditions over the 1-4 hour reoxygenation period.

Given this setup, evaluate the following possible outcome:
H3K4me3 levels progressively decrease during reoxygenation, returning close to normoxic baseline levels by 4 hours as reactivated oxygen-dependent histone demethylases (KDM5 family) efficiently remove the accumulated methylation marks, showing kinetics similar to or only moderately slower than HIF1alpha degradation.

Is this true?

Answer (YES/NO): NO